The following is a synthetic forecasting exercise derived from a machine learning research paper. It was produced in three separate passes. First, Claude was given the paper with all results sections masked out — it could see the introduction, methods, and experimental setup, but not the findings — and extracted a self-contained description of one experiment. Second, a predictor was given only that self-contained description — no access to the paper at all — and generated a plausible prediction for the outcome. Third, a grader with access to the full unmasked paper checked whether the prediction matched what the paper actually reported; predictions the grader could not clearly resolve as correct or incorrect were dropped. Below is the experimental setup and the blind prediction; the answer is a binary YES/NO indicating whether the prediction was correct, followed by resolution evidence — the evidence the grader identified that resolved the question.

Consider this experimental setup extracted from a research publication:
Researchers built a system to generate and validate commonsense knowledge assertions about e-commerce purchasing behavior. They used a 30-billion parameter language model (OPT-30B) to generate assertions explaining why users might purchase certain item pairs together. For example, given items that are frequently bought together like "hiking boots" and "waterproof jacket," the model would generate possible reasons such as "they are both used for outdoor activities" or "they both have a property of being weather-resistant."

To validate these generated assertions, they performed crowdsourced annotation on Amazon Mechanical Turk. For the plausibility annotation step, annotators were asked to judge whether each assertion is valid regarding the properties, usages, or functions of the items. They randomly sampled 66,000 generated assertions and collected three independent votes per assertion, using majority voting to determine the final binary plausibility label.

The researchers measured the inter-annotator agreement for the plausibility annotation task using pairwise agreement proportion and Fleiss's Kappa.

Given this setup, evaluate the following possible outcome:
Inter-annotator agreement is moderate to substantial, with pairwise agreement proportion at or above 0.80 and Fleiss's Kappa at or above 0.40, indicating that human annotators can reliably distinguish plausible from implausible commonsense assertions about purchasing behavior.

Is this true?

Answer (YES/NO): NO